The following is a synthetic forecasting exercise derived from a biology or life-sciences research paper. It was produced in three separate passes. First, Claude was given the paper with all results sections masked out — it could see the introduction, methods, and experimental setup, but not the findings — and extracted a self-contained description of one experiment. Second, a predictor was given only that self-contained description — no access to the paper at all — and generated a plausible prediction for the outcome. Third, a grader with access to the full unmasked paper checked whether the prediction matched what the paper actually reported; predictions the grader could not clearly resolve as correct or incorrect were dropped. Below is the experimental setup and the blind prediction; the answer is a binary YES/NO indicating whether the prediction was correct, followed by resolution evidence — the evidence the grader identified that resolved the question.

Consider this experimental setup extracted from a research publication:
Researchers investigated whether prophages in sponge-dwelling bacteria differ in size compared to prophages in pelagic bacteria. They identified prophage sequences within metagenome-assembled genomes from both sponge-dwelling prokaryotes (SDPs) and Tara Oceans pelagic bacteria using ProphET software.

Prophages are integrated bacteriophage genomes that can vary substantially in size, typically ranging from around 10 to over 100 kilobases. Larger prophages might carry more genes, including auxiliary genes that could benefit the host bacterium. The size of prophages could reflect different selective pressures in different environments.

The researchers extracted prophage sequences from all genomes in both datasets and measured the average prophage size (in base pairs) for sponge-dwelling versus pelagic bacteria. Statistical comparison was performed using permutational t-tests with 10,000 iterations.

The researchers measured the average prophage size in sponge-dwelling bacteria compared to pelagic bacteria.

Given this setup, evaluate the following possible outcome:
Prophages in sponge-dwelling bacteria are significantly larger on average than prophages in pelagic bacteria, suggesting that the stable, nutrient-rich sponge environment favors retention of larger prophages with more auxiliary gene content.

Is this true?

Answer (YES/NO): NO